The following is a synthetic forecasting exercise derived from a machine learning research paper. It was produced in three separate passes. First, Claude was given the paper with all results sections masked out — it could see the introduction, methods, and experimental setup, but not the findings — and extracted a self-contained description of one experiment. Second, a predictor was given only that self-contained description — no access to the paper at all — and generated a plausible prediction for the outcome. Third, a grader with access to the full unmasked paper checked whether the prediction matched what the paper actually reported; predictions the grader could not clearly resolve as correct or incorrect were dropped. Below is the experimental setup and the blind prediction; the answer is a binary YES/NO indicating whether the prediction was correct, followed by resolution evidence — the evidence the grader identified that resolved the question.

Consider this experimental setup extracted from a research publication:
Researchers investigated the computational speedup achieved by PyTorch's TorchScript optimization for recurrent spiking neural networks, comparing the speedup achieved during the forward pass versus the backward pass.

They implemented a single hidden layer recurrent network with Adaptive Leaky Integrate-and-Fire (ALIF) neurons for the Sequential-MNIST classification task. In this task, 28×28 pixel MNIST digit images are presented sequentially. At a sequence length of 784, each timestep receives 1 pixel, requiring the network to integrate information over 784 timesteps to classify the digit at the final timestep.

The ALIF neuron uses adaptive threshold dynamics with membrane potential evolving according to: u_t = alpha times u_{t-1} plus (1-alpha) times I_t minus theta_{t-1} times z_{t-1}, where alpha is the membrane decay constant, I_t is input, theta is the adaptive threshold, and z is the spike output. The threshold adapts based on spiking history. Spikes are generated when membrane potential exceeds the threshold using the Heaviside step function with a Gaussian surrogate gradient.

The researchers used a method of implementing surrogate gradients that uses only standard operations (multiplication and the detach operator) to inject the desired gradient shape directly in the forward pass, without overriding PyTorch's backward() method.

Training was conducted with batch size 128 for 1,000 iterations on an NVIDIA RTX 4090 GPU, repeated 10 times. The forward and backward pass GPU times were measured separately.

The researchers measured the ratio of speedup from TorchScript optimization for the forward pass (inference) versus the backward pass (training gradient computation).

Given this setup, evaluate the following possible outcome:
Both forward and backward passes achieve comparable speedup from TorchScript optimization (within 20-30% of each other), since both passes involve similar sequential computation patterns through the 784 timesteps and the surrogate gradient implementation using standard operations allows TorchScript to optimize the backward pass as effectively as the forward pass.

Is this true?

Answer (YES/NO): YES